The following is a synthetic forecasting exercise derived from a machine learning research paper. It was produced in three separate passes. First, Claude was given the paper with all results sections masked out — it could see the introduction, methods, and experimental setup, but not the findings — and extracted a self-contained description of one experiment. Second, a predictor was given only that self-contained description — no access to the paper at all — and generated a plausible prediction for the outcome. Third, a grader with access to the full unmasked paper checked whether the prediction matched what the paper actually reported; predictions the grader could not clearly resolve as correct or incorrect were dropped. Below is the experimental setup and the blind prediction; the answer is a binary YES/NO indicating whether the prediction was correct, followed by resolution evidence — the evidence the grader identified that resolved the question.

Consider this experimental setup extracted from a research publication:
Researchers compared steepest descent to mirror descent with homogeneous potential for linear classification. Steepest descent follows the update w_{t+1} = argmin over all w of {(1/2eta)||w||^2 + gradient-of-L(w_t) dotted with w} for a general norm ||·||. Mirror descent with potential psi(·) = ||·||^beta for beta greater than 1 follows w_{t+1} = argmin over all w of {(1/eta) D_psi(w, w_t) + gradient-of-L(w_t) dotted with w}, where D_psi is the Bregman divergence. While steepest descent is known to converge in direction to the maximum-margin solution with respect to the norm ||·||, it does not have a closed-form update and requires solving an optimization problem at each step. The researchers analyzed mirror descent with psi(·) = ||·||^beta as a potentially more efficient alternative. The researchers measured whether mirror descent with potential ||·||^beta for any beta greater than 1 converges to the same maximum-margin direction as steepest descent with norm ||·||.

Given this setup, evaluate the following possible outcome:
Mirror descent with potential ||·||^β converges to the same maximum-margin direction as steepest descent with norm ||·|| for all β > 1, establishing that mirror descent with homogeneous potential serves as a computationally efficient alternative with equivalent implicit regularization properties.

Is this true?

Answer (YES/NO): YES